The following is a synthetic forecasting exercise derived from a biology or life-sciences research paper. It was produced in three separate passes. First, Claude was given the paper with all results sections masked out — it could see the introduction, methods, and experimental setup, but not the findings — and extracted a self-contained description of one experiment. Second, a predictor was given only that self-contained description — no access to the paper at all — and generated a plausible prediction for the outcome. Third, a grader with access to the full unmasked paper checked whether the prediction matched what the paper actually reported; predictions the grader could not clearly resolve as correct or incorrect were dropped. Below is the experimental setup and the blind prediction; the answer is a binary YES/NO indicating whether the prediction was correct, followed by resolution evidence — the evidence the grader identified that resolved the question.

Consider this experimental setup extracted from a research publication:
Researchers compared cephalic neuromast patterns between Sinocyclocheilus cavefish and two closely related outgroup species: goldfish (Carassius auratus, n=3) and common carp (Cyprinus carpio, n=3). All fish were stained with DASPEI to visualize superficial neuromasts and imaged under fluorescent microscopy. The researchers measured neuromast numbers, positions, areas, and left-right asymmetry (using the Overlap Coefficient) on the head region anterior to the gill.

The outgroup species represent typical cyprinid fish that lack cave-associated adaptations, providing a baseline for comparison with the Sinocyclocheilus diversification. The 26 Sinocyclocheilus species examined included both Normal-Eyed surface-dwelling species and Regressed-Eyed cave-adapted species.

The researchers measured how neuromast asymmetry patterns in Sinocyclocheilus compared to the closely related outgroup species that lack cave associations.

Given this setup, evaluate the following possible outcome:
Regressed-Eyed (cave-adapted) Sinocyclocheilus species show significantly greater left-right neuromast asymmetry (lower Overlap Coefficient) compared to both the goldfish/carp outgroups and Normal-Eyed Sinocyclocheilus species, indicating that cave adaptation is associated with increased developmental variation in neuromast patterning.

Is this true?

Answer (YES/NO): NO